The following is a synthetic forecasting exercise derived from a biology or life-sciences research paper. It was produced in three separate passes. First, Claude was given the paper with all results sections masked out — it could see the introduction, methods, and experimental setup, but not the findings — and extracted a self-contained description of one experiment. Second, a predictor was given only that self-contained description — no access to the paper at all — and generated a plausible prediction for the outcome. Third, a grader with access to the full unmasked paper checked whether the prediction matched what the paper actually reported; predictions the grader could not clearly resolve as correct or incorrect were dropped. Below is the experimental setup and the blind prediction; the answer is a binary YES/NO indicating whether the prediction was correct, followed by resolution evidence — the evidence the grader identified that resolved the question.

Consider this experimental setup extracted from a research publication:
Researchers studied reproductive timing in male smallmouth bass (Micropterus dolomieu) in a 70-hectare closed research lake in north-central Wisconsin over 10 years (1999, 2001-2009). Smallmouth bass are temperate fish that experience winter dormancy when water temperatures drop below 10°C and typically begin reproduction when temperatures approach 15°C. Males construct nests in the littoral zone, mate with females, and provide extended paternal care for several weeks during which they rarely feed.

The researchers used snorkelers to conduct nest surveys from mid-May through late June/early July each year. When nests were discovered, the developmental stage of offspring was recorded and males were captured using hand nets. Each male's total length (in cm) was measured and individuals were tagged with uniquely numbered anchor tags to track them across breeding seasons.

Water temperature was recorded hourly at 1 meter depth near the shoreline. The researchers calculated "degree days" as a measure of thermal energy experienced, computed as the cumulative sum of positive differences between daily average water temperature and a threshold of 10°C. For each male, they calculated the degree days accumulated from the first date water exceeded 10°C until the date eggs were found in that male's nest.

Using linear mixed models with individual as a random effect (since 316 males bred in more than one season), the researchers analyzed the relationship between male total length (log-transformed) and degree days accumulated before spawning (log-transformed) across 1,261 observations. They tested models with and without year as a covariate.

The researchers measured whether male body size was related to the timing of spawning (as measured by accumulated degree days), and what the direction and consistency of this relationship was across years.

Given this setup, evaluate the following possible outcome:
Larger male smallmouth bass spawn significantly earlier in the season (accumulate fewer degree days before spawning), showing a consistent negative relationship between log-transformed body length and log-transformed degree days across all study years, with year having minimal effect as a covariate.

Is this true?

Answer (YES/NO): NO